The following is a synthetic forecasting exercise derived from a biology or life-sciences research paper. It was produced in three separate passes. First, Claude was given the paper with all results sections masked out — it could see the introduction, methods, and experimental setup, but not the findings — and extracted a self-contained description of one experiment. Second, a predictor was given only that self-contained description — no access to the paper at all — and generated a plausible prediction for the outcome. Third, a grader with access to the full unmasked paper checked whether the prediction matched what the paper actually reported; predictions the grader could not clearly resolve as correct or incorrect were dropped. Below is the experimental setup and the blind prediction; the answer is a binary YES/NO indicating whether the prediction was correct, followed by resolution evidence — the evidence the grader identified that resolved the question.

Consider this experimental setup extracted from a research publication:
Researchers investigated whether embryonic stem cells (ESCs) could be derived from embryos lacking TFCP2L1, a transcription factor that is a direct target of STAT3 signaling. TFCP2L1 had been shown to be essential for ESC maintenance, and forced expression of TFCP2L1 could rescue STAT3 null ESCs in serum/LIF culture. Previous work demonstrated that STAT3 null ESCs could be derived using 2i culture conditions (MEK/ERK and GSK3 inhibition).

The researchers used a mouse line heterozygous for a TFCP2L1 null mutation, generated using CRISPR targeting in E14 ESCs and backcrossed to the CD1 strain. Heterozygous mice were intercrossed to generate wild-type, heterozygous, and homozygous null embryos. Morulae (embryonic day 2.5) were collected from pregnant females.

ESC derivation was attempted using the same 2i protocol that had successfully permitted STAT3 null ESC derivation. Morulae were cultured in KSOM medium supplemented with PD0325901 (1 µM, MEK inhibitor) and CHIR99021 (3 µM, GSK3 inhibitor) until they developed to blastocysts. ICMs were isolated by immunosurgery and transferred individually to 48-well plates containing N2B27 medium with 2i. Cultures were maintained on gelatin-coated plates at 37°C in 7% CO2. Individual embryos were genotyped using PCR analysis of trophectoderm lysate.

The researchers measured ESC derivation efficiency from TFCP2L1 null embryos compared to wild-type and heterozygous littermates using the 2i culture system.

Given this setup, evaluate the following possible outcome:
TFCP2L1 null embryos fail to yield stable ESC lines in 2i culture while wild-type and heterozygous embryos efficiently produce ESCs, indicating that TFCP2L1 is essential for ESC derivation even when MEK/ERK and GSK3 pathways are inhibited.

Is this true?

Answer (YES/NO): YES